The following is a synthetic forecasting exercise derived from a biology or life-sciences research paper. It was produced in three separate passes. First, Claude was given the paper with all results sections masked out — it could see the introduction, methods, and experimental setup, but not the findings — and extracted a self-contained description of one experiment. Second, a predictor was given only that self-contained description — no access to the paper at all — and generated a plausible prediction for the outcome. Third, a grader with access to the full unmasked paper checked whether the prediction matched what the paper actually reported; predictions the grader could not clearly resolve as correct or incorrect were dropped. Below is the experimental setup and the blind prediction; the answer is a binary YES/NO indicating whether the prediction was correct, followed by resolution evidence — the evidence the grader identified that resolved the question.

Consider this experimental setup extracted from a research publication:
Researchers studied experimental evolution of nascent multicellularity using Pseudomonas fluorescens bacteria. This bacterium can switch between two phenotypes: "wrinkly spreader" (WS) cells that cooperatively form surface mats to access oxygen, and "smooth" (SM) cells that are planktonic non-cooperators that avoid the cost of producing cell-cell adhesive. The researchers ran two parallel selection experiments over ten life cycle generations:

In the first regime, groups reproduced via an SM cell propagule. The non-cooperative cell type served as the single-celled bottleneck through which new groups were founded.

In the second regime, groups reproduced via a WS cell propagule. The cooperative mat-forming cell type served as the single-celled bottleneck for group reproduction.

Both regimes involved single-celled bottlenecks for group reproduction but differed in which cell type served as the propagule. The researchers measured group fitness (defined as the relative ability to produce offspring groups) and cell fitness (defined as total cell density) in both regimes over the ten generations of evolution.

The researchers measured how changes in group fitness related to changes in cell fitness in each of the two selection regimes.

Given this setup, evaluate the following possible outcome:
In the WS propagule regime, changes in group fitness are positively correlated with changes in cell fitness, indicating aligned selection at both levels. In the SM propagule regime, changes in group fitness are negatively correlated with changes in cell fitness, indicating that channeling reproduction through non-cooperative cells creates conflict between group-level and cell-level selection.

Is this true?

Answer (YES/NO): YES